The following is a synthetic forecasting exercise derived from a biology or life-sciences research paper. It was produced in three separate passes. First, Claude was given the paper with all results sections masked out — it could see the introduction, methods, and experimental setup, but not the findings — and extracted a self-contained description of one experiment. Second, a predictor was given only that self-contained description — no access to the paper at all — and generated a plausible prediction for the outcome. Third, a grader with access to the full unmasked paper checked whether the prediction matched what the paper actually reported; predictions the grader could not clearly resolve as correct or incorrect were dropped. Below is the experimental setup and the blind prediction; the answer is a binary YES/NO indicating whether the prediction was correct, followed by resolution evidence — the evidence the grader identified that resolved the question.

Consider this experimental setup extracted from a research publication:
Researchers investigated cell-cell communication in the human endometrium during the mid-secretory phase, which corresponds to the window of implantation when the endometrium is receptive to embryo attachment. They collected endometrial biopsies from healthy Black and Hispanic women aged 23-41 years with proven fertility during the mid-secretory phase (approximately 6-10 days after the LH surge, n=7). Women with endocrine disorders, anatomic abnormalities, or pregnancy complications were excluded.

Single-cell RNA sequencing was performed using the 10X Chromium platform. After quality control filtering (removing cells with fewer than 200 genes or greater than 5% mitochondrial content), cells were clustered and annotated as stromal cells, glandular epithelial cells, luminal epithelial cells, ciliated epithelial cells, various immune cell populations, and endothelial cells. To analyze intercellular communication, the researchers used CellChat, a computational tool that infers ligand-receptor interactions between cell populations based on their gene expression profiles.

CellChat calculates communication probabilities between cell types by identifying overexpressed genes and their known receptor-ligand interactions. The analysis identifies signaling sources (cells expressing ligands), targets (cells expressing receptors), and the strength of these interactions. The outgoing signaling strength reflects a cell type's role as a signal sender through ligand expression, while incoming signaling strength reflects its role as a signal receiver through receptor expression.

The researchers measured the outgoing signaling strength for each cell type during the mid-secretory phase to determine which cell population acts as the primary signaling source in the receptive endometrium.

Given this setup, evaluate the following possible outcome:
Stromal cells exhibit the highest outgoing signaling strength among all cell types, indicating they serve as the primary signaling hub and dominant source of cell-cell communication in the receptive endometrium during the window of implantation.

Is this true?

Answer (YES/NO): YES